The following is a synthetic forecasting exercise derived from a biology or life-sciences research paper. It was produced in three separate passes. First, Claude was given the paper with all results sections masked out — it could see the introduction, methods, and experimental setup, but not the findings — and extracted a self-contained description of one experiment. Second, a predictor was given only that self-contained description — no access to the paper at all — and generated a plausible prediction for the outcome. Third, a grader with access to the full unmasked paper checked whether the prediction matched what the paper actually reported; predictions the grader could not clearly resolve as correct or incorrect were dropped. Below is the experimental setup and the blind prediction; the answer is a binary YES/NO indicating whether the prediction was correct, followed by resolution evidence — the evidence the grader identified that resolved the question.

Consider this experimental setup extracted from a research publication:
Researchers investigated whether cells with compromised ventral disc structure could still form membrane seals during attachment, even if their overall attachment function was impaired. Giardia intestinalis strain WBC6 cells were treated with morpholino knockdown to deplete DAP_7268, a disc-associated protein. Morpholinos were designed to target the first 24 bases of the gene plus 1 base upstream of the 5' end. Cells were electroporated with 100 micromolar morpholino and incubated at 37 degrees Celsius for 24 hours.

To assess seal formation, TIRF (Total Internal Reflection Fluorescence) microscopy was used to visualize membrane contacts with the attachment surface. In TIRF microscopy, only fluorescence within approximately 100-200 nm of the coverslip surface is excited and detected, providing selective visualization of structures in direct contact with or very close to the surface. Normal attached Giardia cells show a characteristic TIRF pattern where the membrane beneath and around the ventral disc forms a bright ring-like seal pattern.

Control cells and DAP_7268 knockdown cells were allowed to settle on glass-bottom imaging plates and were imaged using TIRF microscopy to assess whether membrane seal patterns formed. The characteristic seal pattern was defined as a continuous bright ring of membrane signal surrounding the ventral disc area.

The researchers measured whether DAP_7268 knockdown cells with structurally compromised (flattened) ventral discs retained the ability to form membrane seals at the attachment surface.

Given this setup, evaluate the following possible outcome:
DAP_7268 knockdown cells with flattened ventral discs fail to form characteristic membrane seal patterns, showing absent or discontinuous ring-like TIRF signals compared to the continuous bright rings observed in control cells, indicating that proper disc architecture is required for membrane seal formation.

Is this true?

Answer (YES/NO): NO